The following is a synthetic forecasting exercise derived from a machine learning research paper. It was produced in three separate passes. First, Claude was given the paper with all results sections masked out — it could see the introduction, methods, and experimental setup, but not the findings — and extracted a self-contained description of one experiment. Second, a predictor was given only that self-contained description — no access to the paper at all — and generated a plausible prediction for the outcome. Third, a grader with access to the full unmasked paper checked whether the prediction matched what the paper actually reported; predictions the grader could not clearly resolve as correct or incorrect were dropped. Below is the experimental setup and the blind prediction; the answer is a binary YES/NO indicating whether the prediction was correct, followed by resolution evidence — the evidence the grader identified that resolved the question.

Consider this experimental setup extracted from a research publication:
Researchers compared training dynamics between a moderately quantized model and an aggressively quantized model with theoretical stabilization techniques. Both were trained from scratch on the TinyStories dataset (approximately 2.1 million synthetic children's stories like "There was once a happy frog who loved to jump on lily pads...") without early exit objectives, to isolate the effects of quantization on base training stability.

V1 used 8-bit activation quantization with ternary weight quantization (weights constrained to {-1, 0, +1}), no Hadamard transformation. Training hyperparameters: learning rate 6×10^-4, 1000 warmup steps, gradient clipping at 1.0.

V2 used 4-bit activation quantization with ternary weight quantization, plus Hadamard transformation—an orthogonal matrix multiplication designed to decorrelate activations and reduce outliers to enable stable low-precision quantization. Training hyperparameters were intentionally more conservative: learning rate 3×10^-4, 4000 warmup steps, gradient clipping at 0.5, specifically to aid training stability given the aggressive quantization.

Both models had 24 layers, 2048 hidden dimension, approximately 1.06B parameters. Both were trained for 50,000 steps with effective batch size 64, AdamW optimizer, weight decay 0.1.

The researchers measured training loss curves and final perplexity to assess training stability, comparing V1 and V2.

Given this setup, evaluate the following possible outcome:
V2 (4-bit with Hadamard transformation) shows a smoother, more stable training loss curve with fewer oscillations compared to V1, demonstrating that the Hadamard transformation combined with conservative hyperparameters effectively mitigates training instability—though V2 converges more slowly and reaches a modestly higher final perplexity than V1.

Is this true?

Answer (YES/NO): NO